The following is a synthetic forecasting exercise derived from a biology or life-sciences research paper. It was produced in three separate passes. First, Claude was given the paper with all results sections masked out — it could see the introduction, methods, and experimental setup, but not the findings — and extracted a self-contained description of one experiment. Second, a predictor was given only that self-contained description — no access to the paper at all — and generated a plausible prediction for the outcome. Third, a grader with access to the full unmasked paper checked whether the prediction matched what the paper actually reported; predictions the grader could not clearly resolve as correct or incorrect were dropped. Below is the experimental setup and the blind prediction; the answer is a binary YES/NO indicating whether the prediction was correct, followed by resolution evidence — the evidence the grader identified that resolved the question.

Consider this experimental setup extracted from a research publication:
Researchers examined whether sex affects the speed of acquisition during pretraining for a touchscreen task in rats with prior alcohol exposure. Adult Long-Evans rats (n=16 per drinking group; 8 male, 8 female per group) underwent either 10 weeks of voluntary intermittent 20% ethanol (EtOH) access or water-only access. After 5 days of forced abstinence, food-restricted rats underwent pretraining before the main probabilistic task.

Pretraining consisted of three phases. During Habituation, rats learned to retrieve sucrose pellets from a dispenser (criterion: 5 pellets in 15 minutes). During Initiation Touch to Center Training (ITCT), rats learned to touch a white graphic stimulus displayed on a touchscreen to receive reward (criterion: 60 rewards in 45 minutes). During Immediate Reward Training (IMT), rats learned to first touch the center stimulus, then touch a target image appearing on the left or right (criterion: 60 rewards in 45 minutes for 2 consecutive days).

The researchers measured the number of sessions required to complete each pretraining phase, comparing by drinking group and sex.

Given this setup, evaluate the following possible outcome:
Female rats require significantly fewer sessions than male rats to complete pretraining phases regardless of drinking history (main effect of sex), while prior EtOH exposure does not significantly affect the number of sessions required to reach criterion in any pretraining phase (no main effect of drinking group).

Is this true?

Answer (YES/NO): NO